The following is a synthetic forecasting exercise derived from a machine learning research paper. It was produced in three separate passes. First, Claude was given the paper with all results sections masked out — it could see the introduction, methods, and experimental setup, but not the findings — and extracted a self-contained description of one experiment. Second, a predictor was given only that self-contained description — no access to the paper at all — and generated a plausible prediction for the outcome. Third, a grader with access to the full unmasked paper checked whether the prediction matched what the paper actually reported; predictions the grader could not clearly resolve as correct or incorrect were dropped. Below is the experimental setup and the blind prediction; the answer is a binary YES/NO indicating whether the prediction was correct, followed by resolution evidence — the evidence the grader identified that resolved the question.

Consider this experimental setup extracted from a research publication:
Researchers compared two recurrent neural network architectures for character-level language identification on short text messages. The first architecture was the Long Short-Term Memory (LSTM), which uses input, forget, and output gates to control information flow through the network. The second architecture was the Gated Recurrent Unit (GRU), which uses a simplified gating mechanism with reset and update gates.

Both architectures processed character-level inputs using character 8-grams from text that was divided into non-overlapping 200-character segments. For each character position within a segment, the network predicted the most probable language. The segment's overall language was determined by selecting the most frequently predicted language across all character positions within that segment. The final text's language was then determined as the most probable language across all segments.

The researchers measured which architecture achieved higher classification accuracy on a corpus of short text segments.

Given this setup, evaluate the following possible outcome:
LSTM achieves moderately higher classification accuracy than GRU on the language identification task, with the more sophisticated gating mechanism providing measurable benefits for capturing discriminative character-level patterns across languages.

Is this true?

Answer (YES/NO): NO